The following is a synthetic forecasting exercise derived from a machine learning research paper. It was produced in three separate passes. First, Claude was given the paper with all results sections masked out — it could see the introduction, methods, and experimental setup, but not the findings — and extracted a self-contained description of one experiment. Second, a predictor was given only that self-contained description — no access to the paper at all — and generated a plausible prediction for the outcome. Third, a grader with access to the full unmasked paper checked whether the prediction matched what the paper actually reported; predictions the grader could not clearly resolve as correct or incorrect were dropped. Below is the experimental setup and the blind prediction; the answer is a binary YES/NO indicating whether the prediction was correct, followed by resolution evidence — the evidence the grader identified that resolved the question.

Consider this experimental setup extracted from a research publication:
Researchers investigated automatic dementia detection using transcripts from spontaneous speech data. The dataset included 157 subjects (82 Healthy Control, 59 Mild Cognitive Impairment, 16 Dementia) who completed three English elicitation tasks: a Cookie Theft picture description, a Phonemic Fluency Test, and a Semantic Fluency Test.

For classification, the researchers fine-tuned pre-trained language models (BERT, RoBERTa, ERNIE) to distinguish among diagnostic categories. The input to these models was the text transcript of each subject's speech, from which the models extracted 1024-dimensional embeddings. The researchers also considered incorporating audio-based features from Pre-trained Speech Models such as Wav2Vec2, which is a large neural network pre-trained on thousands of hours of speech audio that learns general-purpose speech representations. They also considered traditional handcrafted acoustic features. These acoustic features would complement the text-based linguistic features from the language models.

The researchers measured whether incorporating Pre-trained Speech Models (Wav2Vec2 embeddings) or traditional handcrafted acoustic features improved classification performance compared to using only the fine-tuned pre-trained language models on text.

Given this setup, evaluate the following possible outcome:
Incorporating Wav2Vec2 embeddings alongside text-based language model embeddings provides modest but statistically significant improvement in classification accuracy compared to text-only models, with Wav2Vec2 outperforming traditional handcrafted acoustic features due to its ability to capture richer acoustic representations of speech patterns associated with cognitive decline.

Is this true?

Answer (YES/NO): NO